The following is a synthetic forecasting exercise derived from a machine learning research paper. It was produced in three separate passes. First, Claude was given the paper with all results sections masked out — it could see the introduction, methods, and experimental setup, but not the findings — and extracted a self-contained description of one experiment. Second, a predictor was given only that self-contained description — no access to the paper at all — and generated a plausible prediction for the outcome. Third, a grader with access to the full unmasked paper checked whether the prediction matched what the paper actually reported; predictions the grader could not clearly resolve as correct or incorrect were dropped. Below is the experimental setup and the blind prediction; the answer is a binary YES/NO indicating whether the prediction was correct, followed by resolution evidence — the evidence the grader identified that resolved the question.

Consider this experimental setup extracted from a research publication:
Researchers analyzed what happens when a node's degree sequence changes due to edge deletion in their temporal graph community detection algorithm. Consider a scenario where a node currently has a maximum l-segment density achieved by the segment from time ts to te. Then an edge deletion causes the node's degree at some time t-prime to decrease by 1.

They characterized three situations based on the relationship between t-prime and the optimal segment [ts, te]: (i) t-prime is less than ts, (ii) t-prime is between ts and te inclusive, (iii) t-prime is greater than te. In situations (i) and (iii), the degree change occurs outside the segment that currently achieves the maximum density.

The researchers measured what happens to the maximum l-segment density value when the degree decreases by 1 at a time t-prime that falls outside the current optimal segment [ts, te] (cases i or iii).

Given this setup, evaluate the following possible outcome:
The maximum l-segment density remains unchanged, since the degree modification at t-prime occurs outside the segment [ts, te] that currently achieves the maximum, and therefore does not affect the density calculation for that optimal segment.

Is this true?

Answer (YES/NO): YES